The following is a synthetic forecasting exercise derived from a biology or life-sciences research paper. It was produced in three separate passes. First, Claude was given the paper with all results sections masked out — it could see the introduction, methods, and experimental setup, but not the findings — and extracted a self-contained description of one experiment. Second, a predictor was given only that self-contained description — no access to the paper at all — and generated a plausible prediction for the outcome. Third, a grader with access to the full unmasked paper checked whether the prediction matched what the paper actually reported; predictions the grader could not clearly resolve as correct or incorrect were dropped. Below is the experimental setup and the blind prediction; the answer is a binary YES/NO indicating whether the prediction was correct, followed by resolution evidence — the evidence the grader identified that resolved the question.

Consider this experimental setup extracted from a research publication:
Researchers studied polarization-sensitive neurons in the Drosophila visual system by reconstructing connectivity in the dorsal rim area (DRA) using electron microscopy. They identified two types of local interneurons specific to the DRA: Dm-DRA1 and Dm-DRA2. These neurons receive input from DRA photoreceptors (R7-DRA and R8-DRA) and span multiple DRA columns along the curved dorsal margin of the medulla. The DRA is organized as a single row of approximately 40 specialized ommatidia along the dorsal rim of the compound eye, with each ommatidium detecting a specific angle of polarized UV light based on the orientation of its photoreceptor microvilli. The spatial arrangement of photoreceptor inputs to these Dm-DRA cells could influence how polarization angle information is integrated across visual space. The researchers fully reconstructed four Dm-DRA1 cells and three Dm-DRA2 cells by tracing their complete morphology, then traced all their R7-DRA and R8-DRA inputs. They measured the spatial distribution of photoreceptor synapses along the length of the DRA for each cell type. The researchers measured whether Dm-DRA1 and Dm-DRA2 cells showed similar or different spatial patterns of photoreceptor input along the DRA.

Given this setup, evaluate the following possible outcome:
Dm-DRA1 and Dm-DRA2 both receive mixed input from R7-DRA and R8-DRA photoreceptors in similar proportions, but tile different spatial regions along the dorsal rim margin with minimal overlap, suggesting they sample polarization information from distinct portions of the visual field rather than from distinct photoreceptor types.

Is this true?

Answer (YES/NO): NO